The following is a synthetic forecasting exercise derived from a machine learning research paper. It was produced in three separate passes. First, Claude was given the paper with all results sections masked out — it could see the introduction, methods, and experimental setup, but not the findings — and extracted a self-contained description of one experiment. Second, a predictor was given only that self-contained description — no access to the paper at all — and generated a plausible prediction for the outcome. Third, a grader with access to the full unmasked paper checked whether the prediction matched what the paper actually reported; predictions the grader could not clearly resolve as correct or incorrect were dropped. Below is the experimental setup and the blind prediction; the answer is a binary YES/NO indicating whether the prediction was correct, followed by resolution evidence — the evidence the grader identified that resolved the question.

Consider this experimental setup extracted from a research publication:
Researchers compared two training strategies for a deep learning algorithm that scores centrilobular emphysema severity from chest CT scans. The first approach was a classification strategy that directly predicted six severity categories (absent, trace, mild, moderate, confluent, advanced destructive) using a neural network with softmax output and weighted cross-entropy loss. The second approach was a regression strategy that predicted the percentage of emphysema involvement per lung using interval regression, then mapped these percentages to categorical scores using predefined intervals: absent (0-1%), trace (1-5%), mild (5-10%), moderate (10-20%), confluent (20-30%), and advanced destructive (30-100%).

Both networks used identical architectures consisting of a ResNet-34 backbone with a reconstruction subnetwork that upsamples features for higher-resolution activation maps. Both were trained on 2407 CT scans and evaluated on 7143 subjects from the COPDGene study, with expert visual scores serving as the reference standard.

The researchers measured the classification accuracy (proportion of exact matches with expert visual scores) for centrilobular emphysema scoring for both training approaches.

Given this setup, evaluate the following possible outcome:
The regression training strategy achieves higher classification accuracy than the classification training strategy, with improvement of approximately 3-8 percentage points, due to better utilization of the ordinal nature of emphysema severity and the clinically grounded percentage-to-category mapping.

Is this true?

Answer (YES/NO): NO